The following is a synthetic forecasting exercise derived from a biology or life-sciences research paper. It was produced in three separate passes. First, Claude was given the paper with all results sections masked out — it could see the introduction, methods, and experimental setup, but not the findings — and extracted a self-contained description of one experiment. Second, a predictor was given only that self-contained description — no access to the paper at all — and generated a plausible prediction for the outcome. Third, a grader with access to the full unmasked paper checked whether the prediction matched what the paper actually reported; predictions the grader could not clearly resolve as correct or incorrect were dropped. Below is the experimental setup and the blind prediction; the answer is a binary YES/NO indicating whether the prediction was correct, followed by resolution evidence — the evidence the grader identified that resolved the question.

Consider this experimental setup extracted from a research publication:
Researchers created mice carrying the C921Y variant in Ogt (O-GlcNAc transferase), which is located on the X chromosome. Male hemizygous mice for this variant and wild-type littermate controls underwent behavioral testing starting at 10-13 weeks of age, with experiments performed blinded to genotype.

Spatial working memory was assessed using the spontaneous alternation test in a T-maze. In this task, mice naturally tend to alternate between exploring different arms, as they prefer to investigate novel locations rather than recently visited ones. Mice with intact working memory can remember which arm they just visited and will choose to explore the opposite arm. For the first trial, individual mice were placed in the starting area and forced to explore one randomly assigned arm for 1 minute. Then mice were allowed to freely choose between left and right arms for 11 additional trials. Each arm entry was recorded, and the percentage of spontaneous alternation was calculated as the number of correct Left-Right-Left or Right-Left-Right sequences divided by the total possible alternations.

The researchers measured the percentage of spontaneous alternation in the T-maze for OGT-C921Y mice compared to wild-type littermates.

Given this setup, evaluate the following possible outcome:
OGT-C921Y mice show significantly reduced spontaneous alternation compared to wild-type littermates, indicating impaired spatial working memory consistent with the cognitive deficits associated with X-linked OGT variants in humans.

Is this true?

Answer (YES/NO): YES